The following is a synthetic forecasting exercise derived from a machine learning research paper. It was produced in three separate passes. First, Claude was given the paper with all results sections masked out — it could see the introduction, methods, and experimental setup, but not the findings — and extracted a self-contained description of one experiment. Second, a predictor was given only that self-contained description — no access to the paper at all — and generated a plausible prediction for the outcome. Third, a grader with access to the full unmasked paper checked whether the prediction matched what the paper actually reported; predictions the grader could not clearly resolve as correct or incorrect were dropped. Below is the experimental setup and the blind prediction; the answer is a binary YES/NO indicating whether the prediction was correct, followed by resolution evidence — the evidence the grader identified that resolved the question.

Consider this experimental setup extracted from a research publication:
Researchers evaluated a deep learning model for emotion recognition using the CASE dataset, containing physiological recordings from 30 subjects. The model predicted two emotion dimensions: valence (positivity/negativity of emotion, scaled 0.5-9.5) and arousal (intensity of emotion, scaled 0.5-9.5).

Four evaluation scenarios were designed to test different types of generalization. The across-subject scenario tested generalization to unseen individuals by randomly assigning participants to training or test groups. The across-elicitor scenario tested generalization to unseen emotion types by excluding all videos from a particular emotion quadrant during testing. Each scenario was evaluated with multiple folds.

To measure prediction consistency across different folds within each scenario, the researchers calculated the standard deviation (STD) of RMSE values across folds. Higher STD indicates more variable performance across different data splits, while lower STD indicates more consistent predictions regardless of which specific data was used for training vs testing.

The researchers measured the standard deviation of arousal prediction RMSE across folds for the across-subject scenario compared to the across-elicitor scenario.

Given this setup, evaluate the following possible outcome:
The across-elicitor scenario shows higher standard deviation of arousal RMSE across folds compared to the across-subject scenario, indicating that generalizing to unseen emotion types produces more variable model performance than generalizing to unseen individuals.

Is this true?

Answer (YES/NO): YES